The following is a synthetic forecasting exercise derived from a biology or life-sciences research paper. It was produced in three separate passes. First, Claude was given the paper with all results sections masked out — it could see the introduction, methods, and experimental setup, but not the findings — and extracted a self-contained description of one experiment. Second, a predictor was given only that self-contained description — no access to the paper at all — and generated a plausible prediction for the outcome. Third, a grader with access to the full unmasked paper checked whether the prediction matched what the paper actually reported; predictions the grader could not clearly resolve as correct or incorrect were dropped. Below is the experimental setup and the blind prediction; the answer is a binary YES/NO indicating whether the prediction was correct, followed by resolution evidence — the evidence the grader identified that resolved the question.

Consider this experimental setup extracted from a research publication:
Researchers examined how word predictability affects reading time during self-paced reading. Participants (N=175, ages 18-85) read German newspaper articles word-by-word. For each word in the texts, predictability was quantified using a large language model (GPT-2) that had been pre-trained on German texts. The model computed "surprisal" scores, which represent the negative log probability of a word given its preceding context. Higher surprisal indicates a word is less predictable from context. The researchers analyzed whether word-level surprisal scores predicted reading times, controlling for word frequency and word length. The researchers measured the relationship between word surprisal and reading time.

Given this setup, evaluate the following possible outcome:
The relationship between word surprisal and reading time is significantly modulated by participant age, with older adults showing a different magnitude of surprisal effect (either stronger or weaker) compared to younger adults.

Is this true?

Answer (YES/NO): NO